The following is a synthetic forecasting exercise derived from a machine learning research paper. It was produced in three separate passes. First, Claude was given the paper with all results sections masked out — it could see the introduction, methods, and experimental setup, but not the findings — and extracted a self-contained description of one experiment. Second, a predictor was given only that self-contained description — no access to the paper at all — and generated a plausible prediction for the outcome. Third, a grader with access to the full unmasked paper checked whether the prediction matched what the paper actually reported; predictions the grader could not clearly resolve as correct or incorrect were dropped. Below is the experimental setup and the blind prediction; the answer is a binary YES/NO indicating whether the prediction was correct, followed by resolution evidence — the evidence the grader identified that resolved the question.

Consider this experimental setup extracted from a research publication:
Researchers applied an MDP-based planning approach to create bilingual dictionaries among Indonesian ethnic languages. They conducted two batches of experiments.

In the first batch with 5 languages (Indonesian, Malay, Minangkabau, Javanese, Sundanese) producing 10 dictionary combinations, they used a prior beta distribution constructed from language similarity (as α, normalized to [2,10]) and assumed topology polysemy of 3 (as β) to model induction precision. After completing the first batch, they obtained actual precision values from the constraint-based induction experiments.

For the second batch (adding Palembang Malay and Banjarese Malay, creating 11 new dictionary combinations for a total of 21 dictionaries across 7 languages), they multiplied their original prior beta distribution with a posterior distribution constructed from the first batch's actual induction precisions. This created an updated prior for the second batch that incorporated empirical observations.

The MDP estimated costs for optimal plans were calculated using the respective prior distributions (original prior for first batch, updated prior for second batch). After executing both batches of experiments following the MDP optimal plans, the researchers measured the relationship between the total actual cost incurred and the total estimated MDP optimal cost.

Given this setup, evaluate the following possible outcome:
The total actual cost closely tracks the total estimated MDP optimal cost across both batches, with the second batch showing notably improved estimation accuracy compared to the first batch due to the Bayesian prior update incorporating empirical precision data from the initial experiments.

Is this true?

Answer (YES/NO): NO